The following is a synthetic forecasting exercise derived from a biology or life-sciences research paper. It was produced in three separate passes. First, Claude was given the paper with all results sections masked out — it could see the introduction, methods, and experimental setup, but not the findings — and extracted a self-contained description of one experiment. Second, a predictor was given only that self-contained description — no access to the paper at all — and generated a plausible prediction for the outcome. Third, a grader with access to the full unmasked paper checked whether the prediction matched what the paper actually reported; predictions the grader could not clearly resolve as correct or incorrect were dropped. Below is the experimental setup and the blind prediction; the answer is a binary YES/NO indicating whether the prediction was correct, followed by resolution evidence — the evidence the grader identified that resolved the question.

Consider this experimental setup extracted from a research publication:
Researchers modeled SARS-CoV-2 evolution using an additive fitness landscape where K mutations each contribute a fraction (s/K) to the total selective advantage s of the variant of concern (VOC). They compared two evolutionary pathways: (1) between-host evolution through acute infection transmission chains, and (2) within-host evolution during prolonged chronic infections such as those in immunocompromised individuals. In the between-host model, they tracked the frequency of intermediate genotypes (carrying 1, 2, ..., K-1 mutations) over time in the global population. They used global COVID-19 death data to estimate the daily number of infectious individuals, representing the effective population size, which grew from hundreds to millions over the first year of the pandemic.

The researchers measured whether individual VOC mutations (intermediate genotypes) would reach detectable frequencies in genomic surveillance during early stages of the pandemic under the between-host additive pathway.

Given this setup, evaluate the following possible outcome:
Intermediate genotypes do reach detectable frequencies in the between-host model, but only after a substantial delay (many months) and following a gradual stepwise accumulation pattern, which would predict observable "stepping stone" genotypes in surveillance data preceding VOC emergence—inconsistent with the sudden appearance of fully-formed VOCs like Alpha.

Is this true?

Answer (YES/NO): YES